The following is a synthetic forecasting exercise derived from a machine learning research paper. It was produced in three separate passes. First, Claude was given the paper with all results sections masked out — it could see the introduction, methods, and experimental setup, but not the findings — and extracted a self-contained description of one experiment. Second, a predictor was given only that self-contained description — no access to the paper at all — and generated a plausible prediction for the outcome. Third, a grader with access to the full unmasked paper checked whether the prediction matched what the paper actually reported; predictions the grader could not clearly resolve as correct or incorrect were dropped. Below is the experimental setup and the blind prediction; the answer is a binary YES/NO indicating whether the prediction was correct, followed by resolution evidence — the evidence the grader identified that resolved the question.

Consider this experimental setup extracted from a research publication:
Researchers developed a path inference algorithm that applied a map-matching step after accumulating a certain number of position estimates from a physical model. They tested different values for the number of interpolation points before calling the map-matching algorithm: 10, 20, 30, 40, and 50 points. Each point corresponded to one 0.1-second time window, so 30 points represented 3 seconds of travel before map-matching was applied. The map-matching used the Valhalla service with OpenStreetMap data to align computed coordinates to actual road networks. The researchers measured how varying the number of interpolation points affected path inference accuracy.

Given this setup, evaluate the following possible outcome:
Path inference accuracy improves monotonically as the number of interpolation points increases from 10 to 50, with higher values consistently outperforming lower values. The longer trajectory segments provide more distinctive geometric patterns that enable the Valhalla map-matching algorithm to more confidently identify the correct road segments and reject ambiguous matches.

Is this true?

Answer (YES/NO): NO